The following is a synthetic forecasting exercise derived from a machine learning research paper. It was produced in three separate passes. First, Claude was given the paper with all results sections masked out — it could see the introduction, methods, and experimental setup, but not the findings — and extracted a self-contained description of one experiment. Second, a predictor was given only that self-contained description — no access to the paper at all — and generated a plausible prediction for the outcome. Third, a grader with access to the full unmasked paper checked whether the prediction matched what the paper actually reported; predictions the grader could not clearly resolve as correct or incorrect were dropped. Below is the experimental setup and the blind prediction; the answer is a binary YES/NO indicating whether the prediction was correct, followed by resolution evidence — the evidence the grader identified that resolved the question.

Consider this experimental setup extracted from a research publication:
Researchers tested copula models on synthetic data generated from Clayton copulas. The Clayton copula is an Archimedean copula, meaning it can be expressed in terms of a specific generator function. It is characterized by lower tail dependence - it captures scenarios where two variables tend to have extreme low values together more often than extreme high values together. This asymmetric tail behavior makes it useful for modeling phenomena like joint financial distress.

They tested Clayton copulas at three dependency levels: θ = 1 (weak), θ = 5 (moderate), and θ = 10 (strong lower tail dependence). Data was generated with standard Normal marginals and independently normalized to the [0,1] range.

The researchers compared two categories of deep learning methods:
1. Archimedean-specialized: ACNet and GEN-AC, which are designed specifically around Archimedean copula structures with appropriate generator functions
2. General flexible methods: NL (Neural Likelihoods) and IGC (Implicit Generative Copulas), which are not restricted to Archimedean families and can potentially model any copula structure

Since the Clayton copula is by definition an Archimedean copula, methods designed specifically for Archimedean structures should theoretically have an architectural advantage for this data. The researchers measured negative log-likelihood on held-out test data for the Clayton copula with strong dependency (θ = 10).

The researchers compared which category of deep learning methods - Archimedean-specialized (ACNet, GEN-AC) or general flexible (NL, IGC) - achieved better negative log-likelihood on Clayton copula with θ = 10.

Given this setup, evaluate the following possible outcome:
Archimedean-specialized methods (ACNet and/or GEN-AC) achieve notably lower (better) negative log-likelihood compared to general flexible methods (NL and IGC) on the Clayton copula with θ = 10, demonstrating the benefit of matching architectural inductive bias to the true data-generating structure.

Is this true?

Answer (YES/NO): YES